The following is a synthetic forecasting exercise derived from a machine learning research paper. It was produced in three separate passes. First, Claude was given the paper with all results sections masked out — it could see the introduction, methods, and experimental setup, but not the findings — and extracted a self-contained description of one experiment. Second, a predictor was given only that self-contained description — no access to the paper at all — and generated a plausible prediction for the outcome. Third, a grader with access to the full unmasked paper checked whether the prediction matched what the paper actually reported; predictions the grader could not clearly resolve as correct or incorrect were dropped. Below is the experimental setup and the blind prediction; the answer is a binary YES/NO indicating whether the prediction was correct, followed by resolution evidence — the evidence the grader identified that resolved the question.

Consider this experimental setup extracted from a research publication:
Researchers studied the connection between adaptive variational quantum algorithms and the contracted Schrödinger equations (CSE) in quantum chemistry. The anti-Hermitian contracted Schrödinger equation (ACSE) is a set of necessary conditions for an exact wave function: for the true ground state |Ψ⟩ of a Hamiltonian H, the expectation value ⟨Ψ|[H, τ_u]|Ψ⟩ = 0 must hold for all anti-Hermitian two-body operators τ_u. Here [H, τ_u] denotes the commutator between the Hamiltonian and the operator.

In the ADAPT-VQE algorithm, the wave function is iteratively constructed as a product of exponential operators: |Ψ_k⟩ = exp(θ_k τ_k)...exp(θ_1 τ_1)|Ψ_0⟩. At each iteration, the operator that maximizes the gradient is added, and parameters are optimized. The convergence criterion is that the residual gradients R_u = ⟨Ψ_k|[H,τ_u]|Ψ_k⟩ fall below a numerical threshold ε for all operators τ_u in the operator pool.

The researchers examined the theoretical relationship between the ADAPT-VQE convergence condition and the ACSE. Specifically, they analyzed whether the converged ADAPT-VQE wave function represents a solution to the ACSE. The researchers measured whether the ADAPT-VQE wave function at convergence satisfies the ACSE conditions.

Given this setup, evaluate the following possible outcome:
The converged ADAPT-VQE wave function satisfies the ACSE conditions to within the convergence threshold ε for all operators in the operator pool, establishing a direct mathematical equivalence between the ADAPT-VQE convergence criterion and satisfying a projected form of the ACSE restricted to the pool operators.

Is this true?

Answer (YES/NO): YES